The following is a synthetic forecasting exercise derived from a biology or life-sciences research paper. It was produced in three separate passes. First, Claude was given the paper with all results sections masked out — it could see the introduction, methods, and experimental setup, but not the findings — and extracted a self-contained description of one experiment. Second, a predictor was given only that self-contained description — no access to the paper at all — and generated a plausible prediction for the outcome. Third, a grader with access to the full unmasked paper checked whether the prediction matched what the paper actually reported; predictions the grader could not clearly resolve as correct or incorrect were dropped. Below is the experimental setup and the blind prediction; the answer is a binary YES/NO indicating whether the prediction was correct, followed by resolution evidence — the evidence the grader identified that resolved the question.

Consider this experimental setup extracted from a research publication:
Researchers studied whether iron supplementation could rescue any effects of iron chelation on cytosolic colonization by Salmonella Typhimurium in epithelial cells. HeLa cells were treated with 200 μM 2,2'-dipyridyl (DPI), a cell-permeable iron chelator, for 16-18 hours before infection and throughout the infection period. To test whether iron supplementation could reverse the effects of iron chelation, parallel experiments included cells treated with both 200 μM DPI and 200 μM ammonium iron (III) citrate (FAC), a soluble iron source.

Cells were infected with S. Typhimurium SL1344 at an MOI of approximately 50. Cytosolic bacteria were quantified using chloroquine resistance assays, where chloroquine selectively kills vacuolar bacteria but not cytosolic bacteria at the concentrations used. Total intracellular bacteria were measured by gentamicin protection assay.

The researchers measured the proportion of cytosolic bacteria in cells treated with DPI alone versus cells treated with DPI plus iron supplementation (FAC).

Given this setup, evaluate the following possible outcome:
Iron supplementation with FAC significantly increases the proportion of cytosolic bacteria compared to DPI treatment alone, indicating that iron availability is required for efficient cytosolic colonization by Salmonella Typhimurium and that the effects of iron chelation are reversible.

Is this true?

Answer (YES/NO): YES